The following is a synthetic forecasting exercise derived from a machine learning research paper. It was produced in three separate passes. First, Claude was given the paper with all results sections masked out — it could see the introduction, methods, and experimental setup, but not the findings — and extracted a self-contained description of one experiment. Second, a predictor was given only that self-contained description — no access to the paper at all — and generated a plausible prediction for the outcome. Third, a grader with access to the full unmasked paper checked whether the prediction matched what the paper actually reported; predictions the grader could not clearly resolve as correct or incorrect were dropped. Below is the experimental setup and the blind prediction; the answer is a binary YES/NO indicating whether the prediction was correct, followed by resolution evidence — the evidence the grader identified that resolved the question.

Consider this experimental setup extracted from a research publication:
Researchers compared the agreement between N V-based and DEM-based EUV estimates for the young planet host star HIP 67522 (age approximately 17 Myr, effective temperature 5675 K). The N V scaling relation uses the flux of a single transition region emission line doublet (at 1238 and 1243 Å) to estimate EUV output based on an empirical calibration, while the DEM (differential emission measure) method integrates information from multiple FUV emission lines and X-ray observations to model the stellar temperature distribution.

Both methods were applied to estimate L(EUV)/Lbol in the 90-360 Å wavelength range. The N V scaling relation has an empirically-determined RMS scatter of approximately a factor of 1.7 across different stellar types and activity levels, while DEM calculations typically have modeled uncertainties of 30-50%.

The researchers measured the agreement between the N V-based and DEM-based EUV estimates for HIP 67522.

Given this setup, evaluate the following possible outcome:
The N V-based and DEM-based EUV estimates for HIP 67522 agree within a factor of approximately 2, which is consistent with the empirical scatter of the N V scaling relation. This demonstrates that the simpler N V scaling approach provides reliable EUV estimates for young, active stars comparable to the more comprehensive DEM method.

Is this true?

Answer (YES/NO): YES